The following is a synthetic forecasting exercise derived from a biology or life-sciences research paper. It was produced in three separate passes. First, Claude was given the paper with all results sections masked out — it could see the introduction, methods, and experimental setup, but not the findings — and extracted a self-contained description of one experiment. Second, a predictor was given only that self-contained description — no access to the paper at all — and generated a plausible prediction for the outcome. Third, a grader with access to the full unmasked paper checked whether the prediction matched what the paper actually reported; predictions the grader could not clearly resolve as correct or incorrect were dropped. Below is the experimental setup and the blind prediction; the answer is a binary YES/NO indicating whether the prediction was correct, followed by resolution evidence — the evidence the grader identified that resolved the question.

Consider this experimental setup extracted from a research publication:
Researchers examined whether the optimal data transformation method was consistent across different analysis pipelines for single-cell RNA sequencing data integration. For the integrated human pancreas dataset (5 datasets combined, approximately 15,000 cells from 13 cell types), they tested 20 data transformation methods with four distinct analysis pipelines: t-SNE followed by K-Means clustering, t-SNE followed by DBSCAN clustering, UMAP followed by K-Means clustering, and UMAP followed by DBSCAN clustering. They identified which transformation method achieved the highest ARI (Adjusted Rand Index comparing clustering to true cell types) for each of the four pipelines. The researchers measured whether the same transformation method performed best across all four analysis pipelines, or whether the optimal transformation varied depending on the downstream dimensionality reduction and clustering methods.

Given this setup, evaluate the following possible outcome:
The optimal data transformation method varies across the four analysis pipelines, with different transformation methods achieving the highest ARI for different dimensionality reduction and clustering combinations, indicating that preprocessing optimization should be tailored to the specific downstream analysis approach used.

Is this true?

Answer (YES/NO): YES